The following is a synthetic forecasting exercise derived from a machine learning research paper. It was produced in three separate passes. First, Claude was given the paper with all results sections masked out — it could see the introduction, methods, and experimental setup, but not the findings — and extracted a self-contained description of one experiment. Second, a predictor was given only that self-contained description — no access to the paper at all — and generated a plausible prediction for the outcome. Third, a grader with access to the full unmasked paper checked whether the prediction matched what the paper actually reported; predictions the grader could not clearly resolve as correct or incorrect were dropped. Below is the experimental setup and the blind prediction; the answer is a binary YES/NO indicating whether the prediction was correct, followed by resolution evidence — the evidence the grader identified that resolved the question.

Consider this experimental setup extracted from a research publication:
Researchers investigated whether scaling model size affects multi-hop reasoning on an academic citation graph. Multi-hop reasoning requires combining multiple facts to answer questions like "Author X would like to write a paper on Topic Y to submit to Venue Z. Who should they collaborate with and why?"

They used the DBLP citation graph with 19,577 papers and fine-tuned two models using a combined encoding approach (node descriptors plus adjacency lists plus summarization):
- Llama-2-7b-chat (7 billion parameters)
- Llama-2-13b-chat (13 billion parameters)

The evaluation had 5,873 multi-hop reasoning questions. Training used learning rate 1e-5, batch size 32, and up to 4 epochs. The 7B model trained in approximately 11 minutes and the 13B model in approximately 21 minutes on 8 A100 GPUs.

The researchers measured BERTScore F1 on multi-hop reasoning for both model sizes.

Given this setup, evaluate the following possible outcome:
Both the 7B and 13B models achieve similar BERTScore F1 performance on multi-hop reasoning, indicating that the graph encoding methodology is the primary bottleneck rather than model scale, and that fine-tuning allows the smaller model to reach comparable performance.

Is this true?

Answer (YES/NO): YES